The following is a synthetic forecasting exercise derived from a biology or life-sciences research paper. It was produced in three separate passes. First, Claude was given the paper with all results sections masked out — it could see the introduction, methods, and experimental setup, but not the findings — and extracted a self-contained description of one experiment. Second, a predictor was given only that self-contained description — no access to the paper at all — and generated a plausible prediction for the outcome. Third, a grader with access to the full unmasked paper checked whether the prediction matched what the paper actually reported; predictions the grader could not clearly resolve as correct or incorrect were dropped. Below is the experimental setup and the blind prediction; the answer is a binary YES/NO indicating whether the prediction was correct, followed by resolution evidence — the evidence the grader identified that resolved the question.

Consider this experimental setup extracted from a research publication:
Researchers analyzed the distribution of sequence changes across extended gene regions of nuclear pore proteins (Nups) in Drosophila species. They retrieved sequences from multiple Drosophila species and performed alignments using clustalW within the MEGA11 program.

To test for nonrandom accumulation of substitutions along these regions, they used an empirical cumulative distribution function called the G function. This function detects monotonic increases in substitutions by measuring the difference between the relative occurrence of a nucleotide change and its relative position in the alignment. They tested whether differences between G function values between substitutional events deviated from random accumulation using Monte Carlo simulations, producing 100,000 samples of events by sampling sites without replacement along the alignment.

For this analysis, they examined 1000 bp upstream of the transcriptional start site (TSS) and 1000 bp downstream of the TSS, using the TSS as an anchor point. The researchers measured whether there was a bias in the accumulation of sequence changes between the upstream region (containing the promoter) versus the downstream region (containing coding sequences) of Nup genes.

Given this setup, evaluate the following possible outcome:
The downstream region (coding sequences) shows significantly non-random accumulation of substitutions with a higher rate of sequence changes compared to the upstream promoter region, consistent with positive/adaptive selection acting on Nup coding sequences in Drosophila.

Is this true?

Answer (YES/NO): NO